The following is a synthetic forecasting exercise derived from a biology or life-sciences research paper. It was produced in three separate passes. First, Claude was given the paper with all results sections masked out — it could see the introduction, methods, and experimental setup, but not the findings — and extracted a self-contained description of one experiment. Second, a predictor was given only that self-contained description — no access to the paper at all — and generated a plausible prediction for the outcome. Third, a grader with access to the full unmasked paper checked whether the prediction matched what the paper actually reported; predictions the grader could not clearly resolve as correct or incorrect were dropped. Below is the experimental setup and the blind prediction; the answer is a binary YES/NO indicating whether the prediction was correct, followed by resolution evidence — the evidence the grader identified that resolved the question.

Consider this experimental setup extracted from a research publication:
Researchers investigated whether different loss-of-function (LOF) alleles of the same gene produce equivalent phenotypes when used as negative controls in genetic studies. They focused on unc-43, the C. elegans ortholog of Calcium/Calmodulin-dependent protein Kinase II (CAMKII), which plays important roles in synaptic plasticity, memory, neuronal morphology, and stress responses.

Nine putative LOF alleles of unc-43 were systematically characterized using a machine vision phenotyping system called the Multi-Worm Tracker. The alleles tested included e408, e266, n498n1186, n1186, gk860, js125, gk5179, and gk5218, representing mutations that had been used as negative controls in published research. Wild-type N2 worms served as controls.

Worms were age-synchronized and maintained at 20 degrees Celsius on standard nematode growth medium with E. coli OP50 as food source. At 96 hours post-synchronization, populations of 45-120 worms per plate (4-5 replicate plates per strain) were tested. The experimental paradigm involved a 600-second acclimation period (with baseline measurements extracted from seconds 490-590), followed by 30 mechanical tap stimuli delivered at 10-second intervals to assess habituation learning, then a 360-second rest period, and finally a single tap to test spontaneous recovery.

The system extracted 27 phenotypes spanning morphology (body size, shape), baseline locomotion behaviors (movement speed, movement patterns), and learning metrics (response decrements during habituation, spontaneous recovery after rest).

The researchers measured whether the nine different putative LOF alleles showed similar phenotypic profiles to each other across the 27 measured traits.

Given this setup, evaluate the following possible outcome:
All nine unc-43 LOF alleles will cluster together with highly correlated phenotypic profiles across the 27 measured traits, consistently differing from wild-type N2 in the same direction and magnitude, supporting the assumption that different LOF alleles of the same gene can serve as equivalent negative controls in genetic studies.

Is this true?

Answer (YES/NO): NO